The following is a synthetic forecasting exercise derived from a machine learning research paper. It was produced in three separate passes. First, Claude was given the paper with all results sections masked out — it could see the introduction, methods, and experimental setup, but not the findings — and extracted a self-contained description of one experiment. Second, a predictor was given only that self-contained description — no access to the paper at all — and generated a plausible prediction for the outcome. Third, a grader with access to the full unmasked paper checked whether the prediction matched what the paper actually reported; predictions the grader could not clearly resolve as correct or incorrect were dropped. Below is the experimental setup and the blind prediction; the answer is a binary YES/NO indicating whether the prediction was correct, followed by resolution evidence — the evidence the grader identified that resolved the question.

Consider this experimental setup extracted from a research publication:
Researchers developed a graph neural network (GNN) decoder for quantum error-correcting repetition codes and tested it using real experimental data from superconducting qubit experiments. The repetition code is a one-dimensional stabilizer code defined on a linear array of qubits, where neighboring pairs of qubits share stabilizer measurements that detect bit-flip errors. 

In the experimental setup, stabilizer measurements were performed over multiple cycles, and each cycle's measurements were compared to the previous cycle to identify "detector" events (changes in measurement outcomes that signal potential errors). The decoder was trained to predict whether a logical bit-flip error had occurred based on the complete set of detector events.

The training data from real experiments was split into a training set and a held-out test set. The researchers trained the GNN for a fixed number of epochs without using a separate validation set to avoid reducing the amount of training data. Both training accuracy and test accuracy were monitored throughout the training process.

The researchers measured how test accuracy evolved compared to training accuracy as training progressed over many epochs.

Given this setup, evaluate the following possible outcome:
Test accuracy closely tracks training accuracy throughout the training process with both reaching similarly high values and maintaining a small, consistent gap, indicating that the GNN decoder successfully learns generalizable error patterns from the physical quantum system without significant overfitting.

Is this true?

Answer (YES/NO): NO